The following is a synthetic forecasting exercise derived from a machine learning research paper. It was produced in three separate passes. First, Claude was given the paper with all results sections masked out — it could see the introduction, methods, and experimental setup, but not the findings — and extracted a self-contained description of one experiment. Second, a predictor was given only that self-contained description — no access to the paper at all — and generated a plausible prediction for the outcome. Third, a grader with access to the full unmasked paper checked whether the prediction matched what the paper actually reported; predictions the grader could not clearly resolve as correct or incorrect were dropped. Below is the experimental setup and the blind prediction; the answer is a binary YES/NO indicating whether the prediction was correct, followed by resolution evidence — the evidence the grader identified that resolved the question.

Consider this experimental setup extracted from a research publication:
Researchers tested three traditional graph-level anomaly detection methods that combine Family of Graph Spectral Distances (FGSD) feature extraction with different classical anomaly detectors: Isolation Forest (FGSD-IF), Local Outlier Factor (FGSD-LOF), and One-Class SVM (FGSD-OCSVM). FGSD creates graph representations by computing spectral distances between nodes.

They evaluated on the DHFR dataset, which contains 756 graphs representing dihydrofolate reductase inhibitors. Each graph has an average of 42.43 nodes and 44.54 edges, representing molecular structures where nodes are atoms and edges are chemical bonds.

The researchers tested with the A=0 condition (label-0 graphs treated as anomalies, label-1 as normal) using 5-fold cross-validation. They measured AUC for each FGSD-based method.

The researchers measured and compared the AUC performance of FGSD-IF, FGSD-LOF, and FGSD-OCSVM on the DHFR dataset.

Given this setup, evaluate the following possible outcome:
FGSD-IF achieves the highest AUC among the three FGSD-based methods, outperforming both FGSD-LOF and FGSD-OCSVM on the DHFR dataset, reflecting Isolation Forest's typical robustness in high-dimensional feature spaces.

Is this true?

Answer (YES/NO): NO